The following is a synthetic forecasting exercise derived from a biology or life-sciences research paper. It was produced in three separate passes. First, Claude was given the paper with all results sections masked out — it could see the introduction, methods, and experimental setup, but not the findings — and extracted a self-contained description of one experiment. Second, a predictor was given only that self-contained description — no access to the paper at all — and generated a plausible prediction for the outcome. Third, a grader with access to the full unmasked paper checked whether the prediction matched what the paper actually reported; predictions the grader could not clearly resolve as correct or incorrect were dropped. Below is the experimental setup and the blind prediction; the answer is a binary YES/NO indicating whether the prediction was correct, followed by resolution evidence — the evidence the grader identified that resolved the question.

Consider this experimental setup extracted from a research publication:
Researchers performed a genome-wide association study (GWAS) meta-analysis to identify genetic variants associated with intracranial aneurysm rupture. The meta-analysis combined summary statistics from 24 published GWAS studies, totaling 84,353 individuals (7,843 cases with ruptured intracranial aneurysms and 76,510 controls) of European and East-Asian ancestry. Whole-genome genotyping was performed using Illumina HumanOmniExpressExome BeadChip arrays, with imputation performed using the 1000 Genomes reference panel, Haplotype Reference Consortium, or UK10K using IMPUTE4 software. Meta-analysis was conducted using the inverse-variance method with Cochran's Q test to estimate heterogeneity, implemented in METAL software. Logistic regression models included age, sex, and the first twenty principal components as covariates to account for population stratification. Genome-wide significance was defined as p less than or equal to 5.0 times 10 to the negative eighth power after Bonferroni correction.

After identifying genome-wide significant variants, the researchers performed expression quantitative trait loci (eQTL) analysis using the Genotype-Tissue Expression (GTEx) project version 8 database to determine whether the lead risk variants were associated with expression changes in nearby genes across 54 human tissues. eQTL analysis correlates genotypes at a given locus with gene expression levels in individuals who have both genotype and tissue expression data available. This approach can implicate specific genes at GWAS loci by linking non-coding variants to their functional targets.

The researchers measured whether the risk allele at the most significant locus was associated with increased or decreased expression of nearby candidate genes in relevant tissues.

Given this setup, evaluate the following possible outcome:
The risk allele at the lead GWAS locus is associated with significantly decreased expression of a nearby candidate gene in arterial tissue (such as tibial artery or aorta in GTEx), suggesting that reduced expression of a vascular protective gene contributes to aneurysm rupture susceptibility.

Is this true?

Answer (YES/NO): YES